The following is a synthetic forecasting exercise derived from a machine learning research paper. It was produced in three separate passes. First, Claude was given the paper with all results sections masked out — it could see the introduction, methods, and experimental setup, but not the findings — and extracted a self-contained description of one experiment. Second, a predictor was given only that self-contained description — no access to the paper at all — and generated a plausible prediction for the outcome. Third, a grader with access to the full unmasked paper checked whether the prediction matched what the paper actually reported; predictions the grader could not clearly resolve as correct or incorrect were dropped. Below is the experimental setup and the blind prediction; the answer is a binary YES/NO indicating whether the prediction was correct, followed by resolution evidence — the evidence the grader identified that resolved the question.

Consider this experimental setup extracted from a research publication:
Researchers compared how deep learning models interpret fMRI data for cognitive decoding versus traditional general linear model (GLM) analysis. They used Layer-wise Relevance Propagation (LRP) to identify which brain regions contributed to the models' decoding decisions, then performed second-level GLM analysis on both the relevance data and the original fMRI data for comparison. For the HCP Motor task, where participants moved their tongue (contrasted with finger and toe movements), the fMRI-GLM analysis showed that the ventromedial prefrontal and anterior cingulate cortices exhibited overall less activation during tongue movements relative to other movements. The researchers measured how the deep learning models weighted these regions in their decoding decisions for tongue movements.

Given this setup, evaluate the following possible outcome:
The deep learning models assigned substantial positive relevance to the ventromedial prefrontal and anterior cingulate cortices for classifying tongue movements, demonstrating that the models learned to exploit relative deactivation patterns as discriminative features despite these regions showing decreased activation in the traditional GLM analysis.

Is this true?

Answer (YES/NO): YES